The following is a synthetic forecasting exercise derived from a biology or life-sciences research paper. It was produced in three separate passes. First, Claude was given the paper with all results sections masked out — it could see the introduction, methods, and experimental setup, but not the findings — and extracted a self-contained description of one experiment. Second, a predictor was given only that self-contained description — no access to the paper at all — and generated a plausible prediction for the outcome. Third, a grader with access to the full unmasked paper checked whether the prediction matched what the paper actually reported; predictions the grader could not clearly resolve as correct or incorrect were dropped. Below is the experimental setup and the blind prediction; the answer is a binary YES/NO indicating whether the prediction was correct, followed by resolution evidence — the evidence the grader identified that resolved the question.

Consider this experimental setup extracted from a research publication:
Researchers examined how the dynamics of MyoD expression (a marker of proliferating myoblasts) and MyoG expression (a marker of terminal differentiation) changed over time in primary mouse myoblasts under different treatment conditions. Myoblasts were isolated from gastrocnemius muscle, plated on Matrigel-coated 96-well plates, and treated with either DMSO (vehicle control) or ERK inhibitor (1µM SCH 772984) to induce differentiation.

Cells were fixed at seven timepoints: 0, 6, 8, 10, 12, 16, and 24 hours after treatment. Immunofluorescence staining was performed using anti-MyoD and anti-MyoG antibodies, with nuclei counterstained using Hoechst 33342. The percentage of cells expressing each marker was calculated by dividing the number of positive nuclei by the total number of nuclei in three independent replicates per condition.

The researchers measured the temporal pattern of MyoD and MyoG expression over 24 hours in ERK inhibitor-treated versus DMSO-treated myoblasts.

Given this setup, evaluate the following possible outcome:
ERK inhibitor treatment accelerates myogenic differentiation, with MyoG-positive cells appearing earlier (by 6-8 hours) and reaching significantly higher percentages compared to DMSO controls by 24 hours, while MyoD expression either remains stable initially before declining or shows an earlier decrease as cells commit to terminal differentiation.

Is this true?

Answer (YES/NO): YES